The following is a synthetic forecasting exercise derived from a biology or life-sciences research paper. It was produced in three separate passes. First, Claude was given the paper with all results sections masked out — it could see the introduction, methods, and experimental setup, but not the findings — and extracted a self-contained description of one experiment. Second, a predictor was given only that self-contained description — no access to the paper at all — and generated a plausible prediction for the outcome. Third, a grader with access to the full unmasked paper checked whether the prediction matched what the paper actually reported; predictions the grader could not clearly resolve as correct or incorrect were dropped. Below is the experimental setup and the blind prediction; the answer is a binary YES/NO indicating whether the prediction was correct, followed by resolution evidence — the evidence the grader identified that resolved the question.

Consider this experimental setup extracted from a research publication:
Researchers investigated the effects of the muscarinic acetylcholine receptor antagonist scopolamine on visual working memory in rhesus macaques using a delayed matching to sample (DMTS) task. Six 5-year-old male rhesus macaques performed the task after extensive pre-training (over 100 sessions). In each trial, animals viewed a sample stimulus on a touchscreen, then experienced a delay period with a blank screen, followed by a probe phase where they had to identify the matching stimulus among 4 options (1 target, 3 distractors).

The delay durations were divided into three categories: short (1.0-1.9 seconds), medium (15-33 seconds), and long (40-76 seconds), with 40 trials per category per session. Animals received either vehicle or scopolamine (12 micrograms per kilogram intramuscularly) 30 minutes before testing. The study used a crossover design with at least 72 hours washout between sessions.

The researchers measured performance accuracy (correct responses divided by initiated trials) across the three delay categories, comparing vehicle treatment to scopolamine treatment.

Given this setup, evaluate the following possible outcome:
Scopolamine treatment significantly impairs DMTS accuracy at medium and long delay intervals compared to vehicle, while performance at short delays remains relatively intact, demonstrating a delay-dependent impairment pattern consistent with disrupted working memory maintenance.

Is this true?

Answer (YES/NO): NO